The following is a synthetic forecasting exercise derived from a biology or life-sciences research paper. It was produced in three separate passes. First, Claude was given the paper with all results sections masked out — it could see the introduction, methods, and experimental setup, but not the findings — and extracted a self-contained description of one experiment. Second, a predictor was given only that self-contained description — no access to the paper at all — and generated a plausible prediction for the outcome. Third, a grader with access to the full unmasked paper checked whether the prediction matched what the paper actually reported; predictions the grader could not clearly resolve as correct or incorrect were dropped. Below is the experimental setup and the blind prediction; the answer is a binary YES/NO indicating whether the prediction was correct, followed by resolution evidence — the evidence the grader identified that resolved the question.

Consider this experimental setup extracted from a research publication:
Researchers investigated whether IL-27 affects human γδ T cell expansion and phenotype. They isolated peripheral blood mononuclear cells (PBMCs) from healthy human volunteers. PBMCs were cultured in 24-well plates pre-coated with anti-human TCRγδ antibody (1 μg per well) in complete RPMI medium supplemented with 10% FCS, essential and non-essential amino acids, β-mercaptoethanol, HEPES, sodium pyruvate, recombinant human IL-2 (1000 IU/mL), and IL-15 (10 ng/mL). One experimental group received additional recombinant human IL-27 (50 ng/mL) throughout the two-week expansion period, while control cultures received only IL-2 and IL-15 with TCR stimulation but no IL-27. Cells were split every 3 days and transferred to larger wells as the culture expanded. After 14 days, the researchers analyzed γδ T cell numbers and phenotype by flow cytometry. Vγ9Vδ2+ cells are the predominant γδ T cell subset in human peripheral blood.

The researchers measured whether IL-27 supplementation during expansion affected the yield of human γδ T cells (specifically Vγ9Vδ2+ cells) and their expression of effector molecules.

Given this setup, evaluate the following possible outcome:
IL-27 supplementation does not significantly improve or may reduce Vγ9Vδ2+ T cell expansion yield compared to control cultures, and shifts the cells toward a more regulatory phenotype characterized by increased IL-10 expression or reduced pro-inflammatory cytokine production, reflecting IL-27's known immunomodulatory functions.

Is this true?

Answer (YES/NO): NO